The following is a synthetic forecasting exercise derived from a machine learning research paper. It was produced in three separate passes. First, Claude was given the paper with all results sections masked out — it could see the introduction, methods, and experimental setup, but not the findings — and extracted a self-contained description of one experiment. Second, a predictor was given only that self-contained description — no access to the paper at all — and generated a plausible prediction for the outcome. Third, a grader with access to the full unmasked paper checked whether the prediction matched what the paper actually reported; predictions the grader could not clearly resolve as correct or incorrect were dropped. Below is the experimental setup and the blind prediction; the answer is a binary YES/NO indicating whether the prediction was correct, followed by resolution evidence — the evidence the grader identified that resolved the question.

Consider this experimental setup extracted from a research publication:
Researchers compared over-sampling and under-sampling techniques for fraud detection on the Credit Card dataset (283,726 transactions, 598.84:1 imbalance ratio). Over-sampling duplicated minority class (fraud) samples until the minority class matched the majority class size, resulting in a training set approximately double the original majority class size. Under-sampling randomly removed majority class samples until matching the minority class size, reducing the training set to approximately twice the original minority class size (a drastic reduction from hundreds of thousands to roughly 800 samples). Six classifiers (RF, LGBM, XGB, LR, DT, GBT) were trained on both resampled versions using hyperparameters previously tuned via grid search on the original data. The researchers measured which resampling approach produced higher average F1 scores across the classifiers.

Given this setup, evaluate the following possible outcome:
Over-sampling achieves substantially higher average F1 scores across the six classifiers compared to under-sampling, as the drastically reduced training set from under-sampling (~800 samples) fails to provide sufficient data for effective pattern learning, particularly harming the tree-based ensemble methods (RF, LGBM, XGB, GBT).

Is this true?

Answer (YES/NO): NO